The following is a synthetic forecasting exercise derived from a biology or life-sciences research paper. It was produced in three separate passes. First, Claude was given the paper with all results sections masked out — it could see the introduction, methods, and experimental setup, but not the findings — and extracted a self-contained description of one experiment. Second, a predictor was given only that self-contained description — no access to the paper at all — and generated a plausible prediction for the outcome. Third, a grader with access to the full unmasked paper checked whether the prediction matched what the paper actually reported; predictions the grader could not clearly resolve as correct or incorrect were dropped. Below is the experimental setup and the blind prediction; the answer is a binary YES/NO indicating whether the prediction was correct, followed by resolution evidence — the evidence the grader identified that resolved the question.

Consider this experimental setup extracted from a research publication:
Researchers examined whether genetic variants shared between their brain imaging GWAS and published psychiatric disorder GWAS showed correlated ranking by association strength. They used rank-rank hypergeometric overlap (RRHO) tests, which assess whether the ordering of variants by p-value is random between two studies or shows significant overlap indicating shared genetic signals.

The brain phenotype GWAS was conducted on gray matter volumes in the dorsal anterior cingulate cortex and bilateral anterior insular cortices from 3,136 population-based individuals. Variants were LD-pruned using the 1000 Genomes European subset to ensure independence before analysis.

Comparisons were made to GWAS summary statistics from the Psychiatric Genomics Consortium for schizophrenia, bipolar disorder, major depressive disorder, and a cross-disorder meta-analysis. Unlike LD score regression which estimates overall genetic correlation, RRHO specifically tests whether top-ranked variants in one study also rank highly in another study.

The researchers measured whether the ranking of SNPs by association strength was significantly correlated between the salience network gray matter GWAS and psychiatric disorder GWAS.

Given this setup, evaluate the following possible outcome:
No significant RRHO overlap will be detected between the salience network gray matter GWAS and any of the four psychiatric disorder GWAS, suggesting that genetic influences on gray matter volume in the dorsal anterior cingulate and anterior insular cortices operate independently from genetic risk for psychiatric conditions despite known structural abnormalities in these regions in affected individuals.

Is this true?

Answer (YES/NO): YES